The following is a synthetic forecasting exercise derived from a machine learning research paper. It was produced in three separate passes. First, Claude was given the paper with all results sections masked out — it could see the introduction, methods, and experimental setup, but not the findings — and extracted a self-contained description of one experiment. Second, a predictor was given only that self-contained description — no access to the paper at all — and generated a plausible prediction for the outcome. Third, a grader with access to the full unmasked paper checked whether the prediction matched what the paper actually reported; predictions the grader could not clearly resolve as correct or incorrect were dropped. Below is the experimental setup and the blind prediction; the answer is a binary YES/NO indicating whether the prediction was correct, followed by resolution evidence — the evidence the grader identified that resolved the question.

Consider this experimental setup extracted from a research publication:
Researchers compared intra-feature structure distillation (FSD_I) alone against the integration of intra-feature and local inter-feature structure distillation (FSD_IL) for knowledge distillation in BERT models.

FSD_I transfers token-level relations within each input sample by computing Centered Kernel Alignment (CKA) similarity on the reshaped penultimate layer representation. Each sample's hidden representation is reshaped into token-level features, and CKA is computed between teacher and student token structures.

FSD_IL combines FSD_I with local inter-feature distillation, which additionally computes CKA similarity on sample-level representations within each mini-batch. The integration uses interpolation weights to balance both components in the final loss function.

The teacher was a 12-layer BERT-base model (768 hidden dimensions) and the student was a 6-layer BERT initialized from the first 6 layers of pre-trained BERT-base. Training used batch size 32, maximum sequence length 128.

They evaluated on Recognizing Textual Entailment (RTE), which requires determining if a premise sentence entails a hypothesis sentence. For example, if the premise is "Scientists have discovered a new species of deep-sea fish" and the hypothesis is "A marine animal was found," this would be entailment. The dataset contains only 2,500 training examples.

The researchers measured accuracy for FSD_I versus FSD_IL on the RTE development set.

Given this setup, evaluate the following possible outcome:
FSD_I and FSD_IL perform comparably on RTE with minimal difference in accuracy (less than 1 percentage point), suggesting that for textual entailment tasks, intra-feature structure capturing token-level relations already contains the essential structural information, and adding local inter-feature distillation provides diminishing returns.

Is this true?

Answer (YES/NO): YES